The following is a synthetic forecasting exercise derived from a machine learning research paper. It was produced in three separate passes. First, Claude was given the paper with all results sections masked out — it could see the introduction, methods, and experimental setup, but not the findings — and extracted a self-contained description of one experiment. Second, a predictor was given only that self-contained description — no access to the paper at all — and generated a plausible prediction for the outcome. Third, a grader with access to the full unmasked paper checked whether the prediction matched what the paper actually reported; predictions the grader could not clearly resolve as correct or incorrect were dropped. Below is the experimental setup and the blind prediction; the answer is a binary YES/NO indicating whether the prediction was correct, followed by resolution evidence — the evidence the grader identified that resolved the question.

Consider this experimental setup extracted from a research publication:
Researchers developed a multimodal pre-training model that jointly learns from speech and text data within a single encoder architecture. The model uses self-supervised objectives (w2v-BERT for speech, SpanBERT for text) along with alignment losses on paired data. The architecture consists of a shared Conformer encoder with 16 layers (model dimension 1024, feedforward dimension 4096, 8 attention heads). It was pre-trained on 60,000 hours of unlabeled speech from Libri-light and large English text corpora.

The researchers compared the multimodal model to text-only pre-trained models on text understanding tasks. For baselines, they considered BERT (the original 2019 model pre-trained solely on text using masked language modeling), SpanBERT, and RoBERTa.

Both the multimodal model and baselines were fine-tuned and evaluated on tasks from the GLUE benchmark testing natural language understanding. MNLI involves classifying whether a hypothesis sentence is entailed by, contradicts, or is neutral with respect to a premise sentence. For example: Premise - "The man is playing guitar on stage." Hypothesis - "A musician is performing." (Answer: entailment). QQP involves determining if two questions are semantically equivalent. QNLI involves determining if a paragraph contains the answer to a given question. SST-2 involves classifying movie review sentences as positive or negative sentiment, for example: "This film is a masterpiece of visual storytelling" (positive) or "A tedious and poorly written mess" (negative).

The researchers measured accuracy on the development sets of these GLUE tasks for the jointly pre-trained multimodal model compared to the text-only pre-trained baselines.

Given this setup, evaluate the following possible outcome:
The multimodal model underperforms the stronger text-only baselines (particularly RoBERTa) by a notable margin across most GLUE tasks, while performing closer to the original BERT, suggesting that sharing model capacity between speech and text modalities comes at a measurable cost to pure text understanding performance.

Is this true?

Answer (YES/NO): YES